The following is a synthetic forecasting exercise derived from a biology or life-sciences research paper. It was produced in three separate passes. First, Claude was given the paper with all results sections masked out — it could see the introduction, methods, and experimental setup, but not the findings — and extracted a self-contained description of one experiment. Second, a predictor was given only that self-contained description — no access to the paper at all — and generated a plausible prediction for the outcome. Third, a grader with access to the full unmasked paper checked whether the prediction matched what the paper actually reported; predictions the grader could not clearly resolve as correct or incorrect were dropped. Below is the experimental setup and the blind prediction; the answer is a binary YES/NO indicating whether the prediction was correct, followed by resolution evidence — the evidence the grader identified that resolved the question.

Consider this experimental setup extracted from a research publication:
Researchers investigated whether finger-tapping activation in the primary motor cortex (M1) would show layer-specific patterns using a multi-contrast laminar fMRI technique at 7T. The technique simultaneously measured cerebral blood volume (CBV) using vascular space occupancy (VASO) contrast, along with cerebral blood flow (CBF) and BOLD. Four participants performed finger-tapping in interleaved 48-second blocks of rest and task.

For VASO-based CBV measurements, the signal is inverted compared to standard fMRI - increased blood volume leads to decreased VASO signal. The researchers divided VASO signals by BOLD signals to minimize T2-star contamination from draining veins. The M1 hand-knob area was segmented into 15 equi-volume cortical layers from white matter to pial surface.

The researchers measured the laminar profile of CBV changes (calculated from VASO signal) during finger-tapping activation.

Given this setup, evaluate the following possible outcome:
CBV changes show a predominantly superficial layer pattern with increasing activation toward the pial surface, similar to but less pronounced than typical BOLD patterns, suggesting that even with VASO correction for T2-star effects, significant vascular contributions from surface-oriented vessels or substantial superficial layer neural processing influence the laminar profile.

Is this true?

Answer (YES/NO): NO